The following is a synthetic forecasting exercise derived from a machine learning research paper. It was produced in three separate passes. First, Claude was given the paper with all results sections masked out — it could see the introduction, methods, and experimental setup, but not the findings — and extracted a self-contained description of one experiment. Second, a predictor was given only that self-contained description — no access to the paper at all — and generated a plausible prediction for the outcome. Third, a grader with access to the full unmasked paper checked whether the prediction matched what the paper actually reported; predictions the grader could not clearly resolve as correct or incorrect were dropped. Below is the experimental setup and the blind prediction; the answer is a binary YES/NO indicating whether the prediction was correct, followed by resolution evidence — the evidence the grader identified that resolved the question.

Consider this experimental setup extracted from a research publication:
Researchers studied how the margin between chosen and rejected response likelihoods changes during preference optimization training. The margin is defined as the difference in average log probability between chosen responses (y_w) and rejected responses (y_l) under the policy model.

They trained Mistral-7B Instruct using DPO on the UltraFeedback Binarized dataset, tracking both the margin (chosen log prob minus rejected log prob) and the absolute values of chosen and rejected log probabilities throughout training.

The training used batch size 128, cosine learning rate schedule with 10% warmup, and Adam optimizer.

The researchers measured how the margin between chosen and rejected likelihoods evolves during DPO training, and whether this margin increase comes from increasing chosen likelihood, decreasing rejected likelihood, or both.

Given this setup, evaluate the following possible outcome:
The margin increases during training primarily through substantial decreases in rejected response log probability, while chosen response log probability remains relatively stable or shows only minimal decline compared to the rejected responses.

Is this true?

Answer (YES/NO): NO